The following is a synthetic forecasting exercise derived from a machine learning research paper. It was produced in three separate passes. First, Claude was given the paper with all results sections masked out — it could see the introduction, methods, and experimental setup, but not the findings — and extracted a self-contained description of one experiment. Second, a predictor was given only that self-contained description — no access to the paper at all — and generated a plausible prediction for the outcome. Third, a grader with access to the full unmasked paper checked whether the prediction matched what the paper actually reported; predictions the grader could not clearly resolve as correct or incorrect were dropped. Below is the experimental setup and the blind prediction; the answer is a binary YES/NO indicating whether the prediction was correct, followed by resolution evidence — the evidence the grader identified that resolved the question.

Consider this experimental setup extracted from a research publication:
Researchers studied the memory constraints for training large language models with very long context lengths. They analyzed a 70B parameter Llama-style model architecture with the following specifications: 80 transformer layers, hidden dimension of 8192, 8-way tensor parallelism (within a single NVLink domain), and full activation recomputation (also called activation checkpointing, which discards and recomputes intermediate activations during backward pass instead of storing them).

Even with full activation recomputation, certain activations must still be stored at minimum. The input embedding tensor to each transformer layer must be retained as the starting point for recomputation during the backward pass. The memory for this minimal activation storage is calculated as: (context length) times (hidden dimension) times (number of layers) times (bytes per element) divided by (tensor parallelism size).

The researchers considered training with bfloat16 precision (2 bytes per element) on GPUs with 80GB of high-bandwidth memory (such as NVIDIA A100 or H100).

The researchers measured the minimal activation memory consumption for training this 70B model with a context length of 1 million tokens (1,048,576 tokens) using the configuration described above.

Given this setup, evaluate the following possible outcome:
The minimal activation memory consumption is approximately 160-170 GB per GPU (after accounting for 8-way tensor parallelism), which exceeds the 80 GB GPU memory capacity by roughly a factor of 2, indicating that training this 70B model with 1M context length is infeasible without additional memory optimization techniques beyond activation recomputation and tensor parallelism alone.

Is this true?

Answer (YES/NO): YES